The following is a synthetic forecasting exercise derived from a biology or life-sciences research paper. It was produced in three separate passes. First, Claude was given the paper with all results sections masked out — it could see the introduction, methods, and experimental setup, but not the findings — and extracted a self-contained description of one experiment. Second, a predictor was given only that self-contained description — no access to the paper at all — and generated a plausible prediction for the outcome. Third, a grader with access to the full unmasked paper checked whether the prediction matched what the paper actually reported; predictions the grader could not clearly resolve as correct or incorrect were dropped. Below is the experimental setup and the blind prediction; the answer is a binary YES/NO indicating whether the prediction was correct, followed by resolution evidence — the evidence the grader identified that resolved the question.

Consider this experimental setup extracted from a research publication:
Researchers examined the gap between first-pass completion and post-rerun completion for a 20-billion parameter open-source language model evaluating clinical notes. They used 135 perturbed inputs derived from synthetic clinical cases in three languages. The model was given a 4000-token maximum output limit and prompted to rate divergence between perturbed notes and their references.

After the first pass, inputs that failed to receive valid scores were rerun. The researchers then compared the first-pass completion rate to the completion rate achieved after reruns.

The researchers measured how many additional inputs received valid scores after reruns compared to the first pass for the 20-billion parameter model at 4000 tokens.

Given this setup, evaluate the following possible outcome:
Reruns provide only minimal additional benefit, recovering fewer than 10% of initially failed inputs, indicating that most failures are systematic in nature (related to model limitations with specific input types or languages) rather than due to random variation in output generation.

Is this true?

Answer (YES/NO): NO